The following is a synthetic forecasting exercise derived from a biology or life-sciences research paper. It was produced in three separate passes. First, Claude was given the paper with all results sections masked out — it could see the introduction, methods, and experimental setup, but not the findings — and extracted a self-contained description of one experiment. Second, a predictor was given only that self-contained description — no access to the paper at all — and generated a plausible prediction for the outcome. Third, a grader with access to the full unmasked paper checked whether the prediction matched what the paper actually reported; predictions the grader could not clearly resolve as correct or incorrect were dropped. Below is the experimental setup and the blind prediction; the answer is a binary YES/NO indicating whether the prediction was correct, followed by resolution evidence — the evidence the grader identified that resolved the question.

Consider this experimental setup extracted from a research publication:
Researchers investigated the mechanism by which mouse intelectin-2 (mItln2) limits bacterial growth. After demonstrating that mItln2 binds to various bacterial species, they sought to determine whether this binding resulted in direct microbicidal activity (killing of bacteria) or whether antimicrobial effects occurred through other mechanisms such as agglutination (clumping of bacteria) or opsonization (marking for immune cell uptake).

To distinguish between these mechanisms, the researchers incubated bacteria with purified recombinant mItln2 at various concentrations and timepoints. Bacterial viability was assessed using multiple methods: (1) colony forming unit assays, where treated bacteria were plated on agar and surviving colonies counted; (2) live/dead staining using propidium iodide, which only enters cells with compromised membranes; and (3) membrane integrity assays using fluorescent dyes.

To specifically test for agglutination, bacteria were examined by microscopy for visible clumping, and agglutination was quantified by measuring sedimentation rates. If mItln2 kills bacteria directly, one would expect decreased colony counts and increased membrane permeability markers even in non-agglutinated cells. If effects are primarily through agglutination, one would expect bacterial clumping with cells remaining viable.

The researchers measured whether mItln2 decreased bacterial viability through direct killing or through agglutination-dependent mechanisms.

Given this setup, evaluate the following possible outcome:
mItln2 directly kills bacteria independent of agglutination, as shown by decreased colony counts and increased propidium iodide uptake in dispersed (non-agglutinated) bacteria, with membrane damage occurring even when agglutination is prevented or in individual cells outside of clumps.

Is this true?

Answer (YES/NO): YES